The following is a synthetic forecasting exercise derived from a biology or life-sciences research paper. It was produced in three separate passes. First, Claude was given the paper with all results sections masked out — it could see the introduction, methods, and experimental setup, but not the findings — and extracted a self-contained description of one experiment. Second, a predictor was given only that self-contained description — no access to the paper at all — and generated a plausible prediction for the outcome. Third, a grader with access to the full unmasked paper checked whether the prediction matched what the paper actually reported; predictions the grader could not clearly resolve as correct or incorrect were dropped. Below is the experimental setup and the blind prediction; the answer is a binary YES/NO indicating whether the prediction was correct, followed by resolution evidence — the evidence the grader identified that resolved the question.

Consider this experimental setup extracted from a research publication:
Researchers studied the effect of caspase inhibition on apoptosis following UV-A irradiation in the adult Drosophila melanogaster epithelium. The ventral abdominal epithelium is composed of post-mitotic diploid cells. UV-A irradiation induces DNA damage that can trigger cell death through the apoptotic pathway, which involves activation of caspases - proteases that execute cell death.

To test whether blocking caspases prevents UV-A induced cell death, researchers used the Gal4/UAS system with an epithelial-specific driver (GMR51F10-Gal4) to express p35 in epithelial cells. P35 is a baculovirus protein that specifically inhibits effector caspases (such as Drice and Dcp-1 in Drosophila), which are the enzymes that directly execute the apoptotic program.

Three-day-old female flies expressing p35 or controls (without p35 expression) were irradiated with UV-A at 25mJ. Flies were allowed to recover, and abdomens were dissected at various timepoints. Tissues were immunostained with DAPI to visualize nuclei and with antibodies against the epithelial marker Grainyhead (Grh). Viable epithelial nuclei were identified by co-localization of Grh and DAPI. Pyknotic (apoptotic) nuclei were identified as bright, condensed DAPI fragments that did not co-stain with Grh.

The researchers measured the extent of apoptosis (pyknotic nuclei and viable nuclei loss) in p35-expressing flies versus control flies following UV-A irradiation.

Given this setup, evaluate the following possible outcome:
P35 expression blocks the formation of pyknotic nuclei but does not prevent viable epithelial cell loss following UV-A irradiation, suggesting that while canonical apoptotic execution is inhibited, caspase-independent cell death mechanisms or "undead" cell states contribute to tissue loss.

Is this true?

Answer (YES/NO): NO